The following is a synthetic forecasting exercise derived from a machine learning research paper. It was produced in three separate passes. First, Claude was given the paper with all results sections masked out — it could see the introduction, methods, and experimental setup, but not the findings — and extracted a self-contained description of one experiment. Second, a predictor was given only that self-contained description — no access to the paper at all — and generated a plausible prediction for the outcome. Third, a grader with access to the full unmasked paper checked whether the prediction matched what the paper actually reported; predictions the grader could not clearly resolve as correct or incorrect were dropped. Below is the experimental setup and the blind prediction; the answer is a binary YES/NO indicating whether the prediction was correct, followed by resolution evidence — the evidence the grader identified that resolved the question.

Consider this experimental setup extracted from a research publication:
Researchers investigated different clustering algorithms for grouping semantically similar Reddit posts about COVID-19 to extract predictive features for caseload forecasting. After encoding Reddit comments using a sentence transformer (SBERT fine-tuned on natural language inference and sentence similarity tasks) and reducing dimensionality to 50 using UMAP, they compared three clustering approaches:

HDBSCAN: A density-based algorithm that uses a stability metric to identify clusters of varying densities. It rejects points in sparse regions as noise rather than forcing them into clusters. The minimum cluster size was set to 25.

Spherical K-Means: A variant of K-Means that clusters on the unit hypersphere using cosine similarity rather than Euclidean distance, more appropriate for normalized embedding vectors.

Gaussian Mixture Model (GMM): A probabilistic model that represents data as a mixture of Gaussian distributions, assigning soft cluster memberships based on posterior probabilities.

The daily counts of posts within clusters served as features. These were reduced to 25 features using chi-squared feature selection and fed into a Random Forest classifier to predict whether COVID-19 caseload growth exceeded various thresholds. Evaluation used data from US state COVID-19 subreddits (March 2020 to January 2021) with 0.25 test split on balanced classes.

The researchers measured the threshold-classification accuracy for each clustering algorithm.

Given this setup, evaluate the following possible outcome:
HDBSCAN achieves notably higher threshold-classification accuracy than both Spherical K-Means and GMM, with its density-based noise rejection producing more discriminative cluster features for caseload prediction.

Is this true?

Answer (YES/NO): YES